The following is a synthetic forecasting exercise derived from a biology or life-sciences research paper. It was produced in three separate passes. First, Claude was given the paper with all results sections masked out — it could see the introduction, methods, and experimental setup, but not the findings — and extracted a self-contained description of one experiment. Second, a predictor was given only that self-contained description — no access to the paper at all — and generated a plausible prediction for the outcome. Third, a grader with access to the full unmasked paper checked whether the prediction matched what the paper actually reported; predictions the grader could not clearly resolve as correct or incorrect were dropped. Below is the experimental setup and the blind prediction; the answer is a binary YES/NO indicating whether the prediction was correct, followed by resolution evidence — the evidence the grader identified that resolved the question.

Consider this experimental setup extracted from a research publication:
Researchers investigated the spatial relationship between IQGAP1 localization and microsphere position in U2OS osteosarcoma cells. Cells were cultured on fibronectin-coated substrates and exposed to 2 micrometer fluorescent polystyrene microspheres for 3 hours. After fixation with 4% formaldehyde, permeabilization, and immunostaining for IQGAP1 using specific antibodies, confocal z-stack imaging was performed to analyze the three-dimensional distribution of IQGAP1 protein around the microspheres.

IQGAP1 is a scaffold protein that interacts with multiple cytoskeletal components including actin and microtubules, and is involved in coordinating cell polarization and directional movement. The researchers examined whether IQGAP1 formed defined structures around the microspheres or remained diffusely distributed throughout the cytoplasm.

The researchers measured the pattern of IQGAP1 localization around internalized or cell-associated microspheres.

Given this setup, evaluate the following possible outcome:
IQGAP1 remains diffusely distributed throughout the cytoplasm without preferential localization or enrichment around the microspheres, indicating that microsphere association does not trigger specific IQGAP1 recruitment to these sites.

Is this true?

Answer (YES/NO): NO